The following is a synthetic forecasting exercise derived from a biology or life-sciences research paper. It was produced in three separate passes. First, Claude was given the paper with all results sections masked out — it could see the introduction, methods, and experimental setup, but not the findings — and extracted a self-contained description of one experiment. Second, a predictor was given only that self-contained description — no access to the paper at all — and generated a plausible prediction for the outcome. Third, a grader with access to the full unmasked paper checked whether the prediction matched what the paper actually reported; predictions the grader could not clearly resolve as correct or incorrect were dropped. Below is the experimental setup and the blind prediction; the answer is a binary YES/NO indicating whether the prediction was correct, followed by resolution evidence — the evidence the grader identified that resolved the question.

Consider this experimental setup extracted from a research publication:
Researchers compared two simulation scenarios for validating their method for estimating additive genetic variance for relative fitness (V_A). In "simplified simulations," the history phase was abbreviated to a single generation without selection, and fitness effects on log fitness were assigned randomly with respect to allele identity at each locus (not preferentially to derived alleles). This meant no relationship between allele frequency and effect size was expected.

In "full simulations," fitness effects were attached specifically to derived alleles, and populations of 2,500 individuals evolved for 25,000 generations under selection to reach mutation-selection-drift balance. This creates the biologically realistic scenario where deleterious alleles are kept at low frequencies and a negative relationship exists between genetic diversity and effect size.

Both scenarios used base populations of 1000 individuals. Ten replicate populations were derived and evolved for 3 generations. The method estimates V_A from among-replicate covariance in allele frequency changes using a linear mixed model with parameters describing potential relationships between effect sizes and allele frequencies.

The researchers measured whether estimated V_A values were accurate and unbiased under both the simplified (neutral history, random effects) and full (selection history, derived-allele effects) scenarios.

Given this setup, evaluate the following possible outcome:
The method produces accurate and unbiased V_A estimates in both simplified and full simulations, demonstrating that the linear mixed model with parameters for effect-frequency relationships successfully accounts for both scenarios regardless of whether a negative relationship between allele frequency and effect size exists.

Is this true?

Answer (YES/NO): YES